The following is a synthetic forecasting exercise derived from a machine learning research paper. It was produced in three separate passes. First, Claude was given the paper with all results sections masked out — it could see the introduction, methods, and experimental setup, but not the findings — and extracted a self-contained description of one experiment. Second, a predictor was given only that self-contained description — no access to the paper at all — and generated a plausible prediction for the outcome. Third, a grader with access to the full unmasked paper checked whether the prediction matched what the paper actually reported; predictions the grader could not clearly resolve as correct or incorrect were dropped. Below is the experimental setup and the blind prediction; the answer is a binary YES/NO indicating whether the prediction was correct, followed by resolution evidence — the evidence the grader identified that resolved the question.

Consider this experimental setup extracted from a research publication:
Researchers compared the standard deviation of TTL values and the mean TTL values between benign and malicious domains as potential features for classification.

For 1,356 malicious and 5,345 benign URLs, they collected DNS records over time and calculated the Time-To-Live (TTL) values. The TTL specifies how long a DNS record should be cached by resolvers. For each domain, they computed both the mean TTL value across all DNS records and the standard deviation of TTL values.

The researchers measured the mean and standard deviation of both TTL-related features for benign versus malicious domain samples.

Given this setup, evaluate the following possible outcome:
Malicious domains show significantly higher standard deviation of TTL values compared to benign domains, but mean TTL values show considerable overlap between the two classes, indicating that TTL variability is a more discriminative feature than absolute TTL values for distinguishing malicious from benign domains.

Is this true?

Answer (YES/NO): NO